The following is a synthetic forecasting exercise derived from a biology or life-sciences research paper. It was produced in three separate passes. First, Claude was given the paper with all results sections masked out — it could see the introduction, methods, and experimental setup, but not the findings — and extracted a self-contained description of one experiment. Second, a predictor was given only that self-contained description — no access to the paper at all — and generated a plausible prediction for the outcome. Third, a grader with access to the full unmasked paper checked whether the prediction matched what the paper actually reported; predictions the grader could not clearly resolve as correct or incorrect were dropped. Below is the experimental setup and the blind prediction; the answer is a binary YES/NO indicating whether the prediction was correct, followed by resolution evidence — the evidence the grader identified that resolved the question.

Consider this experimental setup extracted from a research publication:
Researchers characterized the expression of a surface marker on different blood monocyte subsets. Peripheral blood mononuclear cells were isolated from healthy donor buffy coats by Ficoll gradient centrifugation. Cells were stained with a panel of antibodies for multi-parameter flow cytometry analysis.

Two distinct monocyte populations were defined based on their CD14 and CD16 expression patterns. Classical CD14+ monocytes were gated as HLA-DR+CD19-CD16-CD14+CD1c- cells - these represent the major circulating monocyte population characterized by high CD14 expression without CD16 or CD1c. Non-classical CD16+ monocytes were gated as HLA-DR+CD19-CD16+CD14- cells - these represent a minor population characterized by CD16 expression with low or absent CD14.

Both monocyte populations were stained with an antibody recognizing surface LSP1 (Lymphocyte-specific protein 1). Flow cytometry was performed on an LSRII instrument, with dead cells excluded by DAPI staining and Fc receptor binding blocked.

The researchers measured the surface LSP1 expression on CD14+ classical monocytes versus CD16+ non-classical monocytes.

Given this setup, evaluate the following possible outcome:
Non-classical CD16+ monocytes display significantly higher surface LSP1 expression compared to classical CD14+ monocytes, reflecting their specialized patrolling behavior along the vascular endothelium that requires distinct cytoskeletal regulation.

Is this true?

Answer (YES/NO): NO